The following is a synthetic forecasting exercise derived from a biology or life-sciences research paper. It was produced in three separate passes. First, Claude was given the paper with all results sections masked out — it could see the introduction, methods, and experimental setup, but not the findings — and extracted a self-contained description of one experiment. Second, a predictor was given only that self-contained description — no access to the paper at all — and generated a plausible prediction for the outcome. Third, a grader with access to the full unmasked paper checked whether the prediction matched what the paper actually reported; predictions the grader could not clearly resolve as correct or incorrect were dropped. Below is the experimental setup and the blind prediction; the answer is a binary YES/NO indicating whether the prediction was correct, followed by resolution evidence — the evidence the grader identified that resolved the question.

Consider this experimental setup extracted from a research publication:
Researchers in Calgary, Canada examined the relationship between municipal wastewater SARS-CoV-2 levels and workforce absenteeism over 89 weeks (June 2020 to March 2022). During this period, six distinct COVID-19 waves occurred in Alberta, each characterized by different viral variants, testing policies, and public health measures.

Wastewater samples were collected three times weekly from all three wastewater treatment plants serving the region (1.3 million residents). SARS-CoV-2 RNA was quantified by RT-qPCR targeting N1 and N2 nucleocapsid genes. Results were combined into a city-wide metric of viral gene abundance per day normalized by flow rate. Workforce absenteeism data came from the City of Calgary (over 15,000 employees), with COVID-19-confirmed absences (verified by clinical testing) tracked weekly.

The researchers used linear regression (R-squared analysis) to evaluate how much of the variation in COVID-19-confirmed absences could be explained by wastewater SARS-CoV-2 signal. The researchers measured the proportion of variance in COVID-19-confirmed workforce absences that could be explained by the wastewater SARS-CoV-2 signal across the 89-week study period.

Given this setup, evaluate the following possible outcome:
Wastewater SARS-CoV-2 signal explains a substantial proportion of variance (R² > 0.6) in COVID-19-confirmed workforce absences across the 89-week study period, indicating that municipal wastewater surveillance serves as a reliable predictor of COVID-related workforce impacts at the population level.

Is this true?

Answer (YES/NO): YES